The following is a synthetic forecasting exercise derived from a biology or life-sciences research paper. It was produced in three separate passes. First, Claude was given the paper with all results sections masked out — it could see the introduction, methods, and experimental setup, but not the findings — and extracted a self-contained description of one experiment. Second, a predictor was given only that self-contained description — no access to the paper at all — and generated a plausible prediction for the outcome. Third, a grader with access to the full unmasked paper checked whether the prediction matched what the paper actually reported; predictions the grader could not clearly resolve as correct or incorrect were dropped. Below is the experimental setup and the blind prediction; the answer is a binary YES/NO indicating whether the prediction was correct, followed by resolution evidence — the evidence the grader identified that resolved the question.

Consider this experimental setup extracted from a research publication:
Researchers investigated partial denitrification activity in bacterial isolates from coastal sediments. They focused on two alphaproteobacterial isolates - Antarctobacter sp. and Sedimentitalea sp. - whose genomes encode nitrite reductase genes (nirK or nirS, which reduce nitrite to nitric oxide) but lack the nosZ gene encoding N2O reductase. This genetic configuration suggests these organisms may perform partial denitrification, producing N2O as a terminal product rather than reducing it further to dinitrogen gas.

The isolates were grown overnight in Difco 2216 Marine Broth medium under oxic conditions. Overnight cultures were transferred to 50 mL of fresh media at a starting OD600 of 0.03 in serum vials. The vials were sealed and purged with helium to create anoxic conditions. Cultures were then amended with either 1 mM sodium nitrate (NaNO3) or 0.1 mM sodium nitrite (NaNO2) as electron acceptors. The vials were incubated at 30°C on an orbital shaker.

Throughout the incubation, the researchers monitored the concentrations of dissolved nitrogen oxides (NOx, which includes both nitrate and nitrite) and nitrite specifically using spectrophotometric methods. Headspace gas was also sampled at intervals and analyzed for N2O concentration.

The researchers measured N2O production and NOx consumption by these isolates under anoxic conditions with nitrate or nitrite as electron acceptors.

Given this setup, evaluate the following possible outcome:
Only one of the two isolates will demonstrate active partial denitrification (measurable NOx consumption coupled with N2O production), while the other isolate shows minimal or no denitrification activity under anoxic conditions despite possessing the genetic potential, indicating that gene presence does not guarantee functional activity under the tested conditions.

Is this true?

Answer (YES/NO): NO